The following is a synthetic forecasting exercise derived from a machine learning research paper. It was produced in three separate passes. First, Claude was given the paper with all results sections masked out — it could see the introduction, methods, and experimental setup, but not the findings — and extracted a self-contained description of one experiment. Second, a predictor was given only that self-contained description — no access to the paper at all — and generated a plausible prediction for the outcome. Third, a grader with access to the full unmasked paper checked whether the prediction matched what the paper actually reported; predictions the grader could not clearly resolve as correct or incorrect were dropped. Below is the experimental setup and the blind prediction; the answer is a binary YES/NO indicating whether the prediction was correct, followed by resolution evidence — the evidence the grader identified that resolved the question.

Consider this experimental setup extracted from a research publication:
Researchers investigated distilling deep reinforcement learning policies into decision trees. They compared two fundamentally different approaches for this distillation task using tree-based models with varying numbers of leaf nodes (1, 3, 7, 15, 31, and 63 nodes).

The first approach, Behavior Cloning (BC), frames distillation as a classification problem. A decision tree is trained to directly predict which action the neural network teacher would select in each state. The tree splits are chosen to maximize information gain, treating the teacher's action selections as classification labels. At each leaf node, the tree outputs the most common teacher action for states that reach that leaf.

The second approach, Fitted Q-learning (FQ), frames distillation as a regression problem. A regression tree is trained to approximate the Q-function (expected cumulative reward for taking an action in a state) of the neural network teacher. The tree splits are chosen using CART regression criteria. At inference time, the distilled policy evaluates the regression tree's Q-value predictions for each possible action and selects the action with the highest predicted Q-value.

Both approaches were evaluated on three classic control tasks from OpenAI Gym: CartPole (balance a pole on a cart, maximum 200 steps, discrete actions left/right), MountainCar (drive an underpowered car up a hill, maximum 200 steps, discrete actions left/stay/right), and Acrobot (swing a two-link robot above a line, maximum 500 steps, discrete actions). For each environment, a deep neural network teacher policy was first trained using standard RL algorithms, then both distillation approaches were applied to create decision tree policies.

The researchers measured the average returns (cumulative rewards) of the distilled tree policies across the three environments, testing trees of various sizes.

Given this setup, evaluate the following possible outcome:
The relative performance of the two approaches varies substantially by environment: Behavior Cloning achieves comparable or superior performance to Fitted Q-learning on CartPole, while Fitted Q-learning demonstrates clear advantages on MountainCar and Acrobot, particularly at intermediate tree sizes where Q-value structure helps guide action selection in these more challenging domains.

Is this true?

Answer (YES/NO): NO